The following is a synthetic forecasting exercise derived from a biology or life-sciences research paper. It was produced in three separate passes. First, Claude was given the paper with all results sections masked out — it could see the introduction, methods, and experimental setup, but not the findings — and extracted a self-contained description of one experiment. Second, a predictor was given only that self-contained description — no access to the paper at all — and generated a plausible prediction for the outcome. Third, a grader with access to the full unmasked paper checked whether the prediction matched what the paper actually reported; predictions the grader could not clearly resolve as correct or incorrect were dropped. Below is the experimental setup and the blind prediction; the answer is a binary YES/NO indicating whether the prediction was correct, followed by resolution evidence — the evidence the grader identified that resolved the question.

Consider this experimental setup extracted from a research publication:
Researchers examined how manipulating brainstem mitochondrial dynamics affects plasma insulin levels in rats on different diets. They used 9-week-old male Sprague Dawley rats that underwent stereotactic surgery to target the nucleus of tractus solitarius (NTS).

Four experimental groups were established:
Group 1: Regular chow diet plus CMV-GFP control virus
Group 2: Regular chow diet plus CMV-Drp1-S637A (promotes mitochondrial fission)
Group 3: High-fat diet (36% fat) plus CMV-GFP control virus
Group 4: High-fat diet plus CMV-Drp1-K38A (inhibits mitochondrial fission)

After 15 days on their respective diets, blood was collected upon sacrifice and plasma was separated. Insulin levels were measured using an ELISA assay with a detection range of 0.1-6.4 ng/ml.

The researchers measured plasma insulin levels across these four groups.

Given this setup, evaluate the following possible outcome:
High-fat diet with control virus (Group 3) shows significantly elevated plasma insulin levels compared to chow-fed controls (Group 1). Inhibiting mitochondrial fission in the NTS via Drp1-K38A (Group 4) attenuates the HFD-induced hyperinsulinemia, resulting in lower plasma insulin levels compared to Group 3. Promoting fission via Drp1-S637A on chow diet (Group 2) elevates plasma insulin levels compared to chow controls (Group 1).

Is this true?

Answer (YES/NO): YES